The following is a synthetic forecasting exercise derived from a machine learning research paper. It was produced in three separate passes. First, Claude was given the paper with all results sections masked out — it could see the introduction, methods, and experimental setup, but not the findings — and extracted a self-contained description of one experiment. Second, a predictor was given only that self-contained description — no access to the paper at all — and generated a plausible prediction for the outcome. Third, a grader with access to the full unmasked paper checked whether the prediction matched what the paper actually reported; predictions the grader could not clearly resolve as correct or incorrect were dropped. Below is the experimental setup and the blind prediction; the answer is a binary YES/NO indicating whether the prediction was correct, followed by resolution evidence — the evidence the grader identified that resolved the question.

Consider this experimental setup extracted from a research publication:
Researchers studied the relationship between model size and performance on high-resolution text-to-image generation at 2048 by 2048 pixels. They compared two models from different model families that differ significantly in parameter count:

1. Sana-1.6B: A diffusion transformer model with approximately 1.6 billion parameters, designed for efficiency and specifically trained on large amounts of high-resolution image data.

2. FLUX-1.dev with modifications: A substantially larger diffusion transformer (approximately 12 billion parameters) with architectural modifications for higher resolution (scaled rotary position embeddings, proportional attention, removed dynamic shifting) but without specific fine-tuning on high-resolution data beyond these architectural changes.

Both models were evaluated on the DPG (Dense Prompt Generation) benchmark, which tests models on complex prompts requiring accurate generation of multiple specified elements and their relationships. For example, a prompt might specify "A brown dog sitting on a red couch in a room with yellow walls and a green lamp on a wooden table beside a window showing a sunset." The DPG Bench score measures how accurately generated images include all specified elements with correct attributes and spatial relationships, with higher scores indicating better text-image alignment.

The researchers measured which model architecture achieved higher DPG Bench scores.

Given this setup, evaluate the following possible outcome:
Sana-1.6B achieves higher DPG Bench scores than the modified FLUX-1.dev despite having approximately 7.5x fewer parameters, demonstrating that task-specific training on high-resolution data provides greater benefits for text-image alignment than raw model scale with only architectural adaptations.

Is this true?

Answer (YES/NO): YES